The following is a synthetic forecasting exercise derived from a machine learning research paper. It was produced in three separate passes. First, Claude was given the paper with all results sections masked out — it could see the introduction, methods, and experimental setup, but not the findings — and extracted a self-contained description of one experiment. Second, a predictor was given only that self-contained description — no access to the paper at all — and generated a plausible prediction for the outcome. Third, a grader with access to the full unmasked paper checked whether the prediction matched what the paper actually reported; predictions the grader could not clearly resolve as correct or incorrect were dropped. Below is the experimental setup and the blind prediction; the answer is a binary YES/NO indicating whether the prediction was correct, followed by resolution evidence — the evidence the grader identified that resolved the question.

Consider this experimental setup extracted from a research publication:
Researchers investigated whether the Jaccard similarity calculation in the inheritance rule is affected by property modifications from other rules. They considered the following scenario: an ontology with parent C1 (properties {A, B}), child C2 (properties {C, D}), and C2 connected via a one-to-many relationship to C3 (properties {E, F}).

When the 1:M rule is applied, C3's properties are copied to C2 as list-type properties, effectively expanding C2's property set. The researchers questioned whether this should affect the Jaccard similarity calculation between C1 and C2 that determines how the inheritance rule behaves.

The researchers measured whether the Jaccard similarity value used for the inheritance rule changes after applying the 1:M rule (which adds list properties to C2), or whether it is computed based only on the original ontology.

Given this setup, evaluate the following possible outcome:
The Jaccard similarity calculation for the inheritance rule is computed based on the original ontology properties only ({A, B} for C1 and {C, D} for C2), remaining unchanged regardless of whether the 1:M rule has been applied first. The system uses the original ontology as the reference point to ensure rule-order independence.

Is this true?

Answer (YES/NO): YES